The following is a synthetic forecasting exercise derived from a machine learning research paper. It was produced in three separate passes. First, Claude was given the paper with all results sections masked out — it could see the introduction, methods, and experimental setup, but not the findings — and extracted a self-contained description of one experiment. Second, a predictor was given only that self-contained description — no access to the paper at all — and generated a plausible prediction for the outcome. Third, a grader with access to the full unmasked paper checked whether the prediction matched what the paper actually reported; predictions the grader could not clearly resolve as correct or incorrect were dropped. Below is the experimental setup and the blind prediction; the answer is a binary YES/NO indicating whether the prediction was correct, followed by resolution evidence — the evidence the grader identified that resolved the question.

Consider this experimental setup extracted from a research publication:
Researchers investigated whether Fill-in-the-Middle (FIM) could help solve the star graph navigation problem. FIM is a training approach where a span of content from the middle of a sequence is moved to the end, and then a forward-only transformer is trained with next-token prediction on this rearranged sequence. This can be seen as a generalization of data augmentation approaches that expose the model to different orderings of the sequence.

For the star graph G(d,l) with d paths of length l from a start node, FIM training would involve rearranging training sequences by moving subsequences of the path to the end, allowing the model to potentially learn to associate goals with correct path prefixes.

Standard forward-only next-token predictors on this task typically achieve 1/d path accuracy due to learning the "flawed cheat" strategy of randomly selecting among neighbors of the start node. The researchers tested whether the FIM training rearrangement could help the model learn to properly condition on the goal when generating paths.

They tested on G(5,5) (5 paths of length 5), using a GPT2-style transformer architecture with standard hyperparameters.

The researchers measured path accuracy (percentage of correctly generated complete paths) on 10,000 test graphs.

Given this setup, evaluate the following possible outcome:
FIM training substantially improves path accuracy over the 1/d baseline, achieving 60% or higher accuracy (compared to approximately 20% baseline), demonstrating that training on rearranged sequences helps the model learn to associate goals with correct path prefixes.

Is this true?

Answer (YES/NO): NO